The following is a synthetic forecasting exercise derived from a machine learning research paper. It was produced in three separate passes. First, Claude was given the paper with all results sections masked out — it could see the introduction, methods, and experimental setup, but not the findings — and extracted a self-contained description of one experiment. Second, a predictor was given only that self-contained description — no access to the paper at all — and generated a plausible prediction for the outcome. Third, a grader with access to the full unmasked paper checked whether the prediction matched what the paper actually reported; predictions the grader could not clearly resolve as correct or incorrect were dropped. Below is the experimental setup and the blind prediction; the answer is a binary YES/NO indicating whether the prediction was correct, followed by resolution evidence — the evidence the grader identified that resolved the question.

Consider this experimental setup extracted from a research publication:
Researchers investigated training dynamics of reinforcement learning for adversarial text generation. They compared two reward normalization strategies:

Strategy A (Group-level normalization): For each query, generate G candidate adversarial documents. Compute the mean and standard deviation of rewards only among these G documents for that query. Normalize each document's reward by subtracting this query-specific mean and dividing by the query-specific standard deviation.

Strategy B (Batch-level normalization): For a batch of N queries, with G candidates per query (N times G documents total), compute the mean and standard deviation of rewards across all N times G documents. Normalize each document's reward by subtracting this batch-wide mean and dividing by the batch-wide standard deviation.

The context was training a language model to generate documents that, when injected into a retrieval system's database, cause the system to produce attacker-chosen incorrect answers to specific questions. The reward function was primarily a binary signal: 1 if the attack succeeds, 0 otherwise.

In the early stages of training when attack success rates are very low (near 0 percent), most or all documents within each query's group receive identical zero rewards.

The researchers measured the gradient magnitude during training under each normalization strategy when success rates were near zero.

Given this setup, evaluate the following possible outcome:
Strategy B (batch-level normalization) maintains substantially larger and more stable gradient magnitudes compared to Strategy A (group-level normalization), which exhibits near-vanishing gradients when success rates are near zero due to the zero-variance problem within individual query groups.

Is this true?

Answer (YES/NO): YES